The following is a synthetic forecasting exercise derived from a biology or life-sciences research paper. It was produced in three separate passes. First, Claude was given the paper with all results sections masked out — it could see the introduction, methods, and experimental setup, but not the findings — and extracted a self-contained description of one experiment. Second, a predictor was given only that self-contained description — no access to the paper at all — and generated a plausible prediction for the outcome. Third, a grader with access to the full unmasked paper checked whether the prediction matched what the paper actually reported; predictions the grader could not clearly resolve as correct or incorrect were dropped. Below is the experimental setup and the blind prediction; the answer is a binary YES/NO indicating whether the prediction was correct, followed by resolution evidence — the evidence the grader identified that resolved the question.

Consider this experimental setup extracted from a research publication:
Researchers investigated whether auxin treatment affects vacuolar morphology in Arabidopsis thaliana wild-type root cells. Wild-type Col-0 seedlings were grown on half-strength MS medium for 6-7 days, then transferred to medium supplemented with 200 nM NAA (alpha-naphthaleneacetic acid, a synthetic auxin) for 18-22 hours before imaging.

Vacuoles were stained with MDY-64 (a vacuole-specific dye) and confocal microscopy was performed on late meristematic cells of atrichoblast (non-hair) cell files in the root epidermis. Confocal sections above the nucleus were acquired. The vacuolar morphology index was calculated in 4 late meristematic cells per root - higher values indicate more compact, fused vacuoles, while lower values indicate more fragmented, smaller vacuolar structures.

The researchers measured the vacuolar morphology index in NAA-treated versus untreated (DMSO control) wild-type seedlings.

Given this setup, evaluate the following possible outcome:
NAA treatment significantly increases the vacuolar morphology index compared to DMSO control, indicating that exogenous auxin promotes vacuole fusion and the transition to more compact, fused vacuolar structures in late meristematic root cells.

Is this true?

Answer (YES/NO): NO